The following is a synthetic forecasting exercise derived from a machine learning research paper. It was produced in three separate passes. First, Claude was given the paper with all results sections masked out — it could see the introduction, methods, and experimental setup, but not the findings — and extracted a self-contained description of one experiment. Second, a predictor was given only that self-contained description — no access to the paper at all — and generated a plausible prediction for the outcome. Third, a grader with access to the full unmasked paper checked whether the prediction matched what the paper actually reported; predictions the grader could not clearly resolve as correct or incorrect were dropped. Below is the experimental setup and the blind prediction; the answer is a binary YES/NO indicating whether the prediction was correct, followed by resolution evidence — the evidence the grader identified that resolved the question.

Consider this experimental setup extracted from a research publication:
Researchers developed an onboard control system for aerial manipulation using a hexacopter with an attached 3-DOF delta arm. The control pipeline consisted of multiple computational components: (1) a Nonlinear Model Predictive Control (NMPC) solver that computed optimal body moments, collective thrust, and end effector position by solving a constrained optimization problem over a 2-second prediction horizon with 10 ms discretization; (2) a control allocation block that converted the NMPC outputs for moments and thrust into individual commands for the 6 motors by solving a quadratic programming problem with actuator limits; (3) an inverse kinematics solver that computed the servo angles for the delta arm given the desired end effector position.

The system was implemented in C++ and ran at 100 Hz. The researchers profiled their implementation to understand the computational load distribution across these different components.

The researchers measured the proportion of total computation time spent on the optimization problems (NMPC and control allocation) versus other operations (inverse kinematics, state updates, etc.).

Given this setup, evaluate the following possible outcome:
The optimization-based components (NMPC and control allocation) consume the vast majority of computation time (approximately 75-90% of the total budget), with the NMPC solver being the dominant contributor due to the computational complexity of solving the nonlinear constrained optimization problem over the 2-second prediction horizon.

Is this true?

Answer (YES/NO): NO